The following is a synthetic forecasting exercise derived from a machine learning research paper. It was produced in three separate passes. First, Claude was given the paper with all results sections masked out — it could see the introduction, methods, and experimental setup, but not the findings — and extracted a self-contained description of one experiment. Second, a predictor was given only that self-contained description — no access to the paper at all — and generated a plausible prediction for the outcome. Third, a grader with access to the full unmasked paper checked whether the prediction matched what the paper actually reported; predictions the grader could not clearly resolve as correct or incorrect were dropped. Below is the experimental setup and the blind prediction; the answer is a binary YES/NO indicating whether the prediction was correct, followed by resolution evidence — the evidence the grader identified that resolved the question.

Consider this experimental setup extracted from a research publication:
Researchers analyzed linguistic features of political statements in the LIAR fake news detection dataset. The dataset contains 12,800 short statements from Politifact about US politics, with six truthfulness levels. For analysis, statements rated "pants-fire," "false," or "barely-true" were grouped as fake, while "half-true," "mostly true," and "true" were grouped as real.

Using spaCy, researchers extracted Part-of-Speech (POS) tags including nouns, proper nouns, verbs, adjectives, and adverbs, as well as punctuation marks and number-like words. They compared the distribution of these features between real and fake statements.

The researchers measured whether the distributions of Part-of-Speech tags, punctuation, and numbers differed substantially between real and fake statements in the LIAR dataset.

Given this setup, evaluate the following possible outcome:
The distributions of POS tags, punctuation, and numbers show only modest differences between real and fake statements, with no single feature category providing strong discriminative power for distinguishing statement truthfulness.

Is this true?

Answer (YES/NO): YES